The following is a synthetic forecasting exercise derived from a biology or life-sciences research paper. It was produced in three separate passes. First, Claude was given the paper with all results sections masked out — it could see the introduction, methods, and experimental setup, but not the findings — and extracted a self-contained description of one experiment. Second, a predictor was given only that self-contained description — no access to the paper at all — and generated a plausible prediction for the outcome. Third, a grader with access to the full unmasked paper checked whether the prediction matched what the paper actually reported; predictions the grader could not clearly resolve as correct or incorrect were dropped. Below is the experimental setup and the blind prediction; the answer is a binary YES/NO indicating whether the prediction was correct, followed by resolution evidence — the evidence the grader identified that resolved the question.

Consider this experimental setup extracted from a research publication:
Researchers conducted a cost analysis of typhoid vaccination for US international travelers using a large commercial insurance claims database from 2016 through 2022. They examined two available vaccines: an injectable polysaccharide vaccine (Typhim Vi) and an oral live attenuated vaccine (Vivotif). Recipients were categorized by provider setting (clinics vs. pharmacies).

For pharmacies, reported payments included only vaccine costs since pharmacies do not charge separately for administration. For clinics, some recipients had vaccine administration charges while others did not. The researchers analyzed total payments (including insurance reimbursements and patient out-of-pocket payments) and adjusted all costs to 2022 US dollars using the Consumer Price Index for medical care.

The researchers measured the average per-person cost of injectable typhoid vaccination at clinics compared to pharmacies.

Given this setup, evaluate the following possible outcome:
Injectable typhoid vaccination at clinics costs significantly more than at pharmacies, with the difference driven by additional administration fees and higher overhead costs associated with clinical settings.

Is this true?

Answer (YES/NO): NO